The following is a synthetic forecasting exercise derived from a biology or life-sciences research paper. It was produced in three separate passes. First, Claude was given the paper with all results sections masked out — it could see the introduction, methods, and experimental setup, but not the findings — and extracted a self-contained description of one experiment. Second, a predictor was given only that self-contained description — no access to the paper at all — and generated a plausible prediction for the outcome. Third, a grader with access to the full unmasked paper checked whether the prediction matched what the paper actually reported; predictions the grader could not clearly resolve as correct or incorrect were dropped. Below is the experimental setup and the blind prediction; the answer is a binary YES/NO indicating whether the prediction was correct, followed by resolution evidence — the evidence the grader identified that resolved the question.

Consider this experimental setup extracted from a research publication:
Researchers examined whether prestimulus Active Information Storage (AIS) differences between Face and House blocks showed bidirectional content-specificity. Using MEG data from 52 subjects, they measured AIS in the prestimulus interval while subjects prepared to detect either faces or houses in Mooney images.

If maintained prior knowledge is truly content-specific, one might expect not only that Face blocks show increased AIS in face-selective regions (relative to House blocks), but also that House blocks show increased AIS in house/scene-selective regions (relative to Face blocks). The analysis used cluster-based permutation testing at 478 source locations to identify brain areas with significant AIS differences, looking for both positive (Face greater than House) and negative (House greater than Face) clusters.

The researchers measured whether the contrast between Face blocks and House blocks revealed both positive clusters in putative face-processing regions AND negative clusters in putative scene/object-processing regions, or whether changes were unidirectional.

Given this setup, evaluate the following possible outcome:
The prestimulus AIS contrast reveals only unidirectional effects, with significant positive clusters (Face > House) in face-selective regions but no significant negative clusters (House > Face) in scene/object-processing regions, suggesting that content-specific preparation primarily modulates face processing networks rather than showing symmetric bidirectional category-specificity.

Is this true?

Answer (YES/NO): YES